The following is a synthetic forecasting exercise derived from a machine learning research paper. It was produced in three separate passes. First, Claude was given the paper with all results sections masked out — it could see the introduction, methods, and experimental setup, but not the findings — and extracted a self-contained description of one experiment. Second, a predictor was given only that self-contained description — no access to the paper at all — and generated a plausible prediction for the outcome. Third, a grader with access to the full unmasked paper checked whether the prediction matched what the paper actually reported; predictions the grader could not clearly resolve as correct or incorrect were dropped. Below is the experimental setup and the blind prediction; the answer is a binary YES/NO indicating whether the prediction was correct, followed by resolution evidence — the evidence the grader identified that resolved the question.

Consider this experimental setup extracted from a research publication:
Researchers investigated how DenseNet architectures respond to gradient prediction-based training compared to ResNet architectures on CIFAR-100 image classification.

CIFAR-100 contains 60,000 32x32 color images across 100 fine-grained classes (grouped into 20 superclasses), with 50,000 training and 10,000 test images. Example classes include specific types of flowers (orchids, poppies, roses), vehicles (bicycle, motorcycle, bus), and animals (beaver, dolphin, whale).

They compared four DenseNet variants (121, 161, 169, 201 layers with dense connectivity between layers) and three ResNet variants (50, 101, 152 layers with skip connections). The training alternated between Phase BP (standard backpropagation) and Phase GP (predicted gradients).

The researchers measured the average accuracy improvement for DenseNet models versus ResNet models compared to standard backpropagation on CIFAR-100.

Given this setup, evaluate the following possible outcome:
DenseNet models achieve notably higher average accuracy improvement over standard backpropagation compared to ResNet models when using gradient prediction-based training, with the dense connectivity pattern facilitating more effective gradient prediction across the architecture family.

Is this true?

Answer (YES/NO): NO